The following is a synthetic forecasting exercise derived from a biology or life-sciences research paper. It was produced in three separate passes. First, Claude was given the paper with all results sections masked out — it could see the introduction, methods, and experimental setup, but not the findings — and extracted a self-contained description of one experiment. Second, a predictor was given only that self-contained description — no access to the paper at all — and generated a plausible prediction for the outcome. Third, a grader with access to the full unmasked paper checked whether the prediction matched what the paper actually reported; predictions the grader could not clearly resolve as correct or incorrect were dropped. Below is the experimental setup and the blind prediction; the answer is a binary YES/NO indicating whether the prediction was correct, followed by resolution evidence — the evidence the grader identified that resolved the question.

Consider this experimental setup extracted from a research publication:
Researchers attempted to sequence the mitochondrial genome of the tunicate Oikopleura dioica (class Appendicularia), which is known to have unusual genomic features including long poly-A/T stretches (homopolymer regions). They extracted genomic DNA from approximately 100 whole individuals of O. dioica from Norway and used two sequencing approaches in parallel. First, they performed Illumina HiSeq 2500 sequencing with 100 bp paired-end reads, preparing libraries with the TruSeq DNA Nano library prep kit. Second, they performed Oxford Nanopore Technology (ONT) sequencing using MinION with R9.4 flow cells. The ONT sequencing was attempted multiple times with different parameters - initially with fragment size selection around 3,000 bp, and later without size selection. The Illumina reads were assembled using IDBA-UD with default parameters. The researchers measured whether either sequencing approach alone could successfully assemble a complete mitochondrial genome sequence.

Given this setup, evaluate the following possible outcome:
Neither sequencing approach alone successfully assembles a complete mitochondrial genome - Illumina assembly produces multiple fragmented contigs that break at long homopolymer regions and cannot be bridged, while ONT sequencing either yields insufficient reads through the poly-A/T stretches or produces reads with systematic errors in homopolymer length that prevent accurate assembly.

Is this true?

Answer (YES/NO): YES